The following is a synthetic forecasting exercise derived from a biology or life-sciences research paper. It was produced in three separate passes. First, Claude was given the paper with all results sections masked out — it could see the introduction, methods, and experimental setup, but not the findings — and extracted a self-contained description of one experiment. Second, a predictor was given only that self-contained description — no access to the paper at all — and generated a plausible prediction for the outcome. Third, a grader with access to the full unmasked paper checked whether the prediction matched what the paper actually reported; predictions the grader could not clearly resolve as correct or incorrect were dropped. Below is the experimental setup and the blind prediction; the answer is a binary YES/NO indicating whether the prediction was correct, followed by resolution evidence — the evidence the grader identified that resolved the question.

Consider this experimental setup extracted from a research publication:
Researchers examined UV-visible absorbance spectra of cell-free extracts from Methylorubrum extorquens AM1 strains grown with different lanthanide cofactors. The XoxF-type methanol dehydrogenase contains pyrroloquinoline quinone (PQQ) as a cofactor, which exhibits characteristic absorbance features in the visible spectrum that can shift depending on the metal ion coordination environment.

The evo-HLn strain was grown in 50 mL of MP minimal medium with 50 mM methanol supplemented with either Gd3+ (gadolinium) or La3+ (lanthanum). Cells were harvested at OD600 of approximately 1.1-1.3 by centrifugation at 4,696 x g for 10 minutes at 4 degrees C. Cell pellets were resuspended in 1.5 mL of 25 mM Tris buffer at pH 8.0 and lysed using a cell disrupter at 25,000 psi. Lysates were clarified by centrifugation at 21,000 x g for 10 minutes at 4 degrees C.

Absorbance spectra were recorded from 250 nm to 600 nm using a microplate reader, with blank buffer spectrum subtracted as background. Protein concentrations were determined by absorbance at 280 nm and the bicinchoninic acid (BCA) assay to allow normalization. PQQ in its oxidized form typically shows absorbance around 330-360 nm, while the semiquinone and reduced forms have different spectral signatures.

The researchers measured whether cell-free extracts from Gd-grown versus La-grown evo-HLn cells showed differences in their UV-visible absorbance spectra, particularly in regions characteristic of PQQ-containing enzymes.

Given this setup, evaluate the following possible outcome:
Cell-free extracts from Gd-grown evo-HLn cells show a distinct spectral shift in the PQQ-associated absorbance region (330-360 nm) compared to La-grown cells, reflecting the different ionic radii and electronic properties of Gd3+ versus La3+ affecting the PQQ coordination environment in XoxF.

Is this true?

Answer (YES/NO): NO